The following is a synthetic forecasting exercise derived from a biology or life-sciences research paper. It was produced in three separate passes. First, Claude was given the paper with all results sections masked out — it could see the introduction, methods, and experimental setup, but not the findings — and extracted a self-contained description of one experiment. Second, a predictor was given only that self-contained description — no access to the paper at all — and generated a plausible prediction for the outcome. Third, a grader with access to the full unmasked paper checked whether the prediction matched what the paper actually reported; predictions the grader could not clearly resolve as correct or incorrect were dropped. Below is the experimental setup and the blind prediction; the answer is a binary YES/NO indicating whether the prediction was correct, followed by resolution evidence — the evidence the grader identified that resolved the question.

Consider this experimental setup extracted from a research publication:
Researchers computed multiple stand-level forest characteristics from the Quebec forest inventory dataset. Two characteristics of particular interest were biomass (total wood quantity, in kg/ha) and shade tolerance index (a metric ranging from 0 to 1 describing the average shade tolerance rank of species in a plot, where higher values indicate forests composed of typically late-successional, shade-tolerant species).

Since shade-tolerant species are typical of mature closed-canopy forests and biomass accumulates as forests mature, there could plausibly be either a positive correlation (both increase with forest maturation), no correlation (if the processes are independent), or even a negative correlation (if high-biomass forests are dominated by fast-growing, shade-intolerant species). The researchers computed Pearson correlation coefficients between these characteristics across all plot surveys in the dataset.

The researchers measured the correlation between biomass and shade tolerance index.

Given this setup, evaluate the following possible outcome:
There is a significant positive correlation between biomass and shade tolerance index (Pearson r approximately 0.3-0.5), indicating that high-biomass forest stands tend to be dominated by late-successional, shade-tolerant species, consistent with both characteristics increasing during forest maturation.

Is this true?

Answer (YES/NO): NO